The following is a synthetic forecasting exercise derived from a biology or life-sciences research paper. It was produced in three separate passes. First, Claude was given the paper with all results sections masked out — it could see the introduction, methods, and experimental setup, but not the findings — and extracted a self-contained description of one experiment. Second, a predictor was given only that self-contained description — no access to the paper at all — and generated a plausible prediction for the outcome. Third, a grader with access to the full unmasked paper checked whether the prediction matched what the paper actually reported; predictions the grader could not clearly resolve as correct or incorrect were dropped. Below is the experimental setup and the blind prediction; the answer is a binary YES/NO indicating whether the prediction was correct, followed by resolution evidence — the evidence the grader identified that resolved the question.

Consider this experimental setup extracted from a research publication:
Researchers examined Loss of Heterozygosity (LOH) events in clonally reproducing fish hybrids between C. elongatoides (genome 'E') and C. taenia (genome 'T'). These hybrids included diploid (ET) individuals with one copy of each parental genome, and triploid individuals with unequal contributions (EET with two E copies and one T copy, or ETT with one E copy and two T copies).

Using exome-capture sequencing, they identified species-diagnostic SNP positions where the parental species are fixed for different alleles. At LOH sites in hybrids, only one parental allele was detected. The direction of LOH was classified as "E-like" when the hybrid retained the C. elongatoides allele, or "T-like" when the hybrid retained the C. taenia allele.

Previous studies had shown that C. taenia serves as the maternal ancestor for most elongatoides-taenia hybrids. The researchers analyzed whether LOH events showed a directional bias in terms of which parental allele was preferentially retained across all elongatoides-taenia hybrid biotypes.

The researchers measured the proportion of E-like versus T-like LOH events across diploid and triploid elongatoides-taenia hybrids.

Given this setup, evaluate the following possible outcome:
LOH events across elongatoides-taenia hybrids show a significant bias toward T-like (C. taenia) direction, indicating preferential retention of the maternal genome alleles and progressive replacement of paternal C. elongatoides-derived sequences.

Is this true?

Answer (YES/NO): NO